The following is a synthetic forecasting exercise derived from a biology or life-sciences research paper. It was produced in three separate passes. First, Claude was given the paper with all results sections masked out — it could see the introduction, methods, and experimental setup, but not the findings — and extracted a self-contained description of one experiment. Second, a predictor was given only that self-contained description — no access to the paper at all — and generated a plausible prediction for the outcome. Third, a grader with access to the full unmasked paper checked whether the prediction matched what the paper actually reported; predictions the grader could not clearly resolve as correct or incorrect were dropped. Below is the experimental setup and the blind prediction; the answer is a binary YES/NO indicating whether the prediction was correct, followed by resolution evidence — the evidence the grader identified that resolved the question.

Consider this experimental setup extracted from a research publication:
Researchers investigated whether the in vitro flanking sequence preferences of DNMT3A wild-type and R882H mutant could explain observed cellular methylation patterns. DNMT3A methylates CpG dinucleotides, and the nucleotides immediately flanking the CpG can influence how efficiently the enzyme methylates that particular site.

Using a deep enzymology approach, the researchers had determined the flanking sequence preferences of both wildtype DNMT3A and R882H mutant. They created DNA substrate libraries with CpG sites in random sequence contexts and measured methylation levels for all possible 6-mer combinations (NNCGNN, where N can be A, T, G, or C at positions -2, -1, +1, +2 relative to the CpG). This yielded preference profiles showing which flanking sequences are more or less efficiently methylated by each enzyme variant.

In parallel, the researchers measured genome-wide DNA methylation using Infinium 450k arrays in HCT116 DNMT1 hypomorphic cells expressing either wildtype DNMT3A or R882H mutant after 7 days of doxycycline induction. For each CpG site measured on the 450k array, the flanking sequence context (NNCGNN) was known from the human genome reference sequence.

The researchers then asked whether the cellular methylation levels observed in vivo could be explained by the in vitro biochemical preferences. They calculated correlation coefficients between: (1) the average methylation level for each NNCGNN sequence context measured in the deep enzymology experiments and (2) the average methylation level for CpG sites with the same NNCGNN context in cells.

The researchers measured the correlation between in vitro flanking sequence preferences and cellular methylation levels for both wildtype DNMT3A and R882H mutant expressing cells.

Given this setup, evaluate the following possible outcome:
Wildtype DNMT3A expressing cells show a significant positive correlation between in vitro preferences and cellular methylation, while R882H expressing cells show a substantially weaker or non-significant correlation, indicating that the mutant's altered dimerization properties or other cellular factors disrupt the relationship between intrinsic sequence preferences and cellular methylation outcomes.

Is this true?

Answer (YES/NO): NO